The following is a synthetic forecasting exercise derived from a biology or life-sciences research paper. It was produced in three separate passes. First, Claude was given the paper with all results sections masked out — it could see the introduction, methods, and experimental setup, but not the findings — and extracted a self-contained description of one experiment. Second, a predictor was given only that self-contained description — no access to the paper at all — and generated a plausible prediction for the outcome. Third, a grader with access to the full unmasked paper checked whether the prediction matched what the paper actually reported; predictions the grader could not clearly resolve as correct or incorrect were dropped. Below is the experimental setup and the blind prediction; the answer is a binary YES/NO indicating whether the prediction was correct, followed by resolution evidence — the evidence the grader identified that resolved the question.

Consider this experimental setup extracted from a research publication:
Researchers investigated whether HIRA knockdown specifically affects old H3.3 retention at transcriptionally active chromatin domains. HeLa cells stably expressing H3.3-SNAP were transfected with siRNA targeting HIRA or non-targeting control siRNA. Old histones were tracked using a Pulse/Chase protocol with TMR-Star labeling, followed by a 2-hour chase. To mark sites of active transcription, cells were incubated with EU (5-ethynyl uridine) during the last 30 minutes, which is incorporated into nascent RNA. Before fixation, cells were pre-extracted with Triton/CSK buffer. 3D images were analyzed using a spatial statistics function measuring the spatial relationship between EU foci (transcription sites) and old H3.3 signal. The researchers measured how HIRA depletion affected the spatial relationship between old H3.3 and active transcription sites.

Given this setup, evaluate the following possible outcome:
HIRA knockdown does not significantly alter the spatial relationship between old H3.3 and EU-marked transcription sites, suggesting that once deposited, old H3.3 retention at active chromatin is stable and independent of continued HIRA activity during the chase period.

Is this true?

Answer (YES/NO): NO